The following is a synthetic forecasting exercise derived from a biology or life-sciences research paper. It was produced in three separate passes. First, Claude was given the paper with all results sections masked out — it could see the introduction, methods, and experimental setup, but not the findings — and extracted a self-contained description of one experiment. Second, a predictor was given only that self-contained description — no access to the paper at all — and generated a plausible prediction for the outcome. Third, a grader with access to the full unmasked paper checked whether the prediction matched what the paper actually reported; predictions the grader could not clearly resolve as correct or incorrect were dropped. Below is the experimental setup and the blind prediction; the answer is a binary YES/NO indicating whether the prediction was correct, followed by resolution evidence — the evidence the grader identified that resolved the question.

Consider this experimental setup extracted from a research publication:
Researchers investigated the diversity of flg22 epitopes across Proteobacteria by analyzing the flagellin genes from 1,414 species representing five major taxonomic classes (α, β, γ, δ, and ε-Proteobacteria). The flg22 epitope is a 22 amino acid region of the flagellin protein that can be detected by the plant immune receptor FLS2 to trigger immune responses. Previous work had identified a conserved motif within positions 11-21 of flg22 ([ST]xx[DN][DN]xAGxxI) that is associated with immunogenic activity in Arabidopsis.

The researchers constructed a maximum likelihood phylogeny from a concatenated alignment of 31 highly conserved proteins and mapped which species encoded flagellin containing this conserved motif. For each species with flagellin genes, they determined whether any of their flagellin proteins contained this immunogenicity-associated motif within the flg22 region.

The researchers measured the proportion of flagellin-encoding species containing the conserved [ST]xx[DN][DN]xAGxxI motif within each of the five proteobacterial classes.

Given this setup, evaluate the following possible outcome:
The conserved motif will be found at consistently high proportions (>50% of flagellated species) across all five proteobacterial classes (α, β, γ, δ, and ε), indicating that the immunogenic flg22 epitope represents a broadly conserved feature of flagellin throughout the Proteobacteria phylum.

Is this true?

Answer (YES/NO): NO